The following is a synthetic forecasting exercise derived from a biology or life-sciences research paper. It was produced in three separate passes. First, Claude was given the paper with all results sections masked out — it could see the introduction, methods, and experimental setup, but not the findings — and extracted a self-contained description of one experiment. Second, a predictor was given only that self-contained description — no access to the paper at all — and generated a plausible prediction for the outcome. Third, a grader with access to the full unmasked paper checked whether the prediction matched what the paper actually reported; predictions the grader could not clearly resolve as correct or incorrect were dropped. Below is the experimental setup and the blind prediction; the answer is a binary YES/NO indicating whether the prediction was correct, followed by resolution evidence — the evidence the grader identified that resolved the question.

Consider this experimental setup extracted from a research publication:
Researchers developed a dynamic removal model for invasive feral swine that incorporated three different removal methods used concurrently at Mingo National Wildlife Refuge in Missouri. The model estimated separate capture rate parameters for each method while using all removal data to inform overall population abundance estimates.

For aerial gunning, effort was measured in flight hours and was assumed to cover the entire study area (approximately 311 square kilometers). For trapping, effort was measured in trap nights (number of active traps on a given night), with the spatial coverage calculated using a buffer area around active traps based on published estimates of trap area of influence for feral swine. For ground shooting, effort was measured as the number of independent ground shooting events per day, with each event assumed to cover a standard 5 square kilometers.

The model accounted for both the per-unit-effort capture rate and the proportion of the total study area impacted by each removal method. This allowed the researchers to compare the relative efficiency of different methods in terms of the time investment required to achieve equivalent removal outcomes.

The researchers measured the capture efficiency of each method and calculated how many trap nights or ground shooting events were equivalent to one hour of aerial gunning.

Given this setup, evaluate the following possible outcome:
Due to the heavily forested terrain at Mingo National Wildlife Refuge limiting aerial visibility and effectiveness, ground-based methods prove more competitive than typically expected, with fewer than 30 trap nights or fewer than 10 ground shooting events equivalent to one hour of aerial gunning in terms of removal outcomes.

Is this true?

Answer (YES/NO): YES